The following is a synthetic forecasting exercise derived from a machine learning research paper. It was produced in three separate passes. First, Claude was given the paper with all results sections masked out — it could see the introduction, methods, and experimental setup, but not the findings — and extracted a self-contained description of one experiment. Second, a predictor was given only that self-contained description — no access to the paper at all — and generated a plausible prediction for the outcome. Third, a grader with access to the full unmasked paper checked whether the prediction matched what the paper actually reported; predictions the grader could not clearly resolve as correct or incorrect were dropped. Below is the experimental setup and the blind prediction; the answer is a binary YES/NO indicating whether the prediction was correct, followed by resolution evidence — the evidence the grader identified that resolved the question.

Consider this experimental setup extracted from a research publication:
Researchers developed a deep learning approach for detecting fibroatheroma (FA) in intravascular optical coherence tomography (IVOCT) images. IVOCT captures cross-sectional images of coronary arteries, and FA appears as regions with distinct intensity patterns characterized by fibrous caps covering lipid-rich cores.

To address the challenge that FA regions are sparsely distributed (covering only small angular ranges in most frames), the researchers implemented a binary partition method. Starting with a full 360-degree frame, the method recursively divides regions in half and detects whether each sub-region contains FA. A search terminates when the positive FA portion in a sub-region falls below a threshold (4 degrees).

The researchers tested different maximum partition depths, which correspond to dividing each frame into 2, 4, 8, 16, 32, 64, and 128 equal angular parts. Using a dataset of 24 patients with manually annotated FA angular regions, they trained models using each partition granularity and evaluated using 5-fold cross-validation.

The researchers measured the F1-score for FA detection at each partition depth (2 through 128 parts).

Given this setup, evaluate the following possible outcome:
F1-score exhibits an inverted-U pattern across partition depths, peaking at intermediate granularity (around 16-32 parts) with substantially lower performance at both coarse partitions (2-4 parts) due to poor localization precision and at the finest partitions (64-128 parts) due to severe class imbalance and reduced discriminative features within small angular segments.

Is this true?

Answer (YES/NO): NO